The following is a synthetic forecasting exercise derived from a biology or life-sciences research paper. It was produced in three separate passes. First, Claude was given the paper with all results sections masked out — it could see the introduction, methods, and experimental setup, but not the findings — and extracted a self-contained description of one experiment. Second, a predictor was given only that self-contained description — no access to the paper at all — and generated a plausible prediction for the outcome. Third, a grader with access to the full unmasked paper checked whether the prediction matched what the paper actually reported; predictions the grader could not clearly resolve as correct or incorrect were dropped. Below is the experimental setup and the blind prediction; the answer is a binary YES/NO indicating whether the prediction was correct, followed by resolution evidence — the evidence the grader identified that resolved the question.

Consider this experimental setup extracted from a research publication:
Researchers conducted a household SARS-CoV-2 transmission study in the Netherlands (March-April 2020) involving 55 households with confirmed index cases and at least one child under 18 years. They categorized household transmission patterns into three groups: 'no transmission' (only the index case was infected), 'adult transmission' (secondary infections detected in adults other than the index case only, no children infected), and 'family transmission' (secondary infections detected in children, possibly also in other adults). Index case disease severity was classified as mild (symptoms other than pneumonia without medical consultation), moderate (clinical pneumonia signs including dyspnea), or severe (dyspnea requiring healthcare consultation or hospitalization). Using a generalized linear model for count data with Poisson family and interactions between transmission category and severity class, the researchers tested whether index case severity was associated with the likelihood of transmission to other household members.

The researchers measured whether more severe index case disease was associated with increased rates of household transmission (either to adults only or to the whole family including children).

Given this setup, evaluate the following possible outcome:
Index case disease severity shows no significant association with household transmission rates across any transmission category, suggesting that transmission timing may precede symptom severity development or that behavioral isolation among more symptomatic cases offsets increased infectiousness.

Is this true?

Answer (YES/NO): NO